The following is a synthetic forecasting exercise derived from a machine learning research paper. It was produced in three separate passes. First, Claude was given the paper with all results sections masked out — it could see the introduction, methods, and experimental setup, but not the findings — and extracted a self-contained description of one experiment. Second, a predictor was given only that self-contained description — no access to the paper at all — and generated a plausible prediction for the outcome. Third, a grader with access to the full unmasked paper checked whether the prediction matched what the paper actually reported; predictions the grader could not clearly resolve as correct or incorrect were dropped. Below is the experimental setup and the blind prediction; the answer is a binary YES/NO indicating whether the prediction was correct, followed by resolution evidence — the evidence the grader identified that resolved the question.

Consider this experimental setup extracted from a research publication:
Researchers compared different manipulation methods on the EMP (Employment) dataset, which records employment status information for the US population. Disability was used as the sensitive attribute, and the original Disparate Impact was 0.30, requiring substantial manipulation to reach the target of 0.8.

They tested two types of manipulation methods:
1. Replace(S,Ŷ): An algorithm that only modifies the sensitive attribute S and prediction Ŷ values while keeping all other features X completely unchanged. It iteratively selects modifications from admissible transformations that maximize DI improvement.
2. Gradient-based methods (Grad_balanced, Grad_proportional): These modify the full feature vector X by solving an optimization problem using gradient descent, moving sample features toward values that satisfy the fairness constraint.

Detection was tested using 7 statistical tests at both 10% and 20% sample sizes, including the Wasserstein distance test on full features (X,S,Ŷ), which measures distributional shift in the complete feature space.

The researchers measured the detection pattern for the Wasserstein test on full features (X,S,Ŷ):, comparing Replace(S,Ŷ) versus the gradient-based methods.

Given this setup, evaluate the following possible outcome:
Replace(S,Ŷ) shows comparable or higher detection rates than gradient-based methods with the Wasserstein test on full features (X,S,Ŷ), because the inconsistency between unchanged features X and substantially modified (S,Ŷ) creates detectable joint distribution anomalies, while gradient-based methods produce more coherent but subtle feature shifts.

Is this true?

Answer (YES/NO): NO